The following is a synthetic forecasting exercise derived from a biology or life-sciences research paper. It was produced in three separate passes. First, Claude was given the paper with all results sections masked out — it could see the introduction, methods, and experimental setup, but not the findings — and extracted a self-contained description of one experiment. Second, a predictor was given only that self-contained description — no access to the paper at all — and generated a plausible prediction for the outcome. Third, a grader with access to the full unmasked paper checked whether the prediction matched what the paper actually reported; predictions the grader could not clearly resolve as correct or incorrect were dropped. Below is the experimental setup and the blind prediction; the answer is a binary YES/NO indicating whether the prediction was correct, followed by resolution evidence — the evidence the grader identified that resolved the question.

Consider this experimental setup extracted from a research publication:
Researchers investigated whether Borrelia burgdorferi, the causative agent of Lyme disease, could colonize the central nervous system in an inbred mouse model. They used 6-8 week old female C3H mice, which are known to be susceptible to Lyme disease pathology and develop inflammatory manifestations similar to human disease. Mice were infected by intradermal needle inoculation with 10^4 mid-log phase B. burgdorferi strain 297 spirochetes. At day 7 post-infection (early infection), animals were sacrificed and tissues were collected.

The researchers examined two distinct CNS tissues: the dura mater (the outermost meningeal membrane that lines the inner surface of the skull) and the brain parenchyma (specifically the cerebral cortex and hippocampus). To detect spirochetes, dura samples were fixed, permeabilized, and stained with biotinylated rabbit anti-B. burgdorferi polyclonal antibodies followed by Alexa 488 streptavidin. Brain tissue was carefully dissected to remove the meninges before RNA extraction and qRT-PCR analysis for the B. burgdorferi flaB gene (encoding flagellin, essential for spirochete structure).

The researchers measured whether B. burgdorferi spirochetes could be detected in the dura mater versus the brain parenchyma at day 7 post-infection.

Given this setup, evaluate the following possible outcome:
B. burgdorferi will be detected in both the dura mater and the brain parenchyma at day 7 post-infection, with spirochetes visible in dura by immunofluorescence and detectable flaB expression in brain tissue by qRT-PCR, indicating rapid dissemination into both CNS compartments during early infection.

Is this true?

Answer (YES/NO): NO